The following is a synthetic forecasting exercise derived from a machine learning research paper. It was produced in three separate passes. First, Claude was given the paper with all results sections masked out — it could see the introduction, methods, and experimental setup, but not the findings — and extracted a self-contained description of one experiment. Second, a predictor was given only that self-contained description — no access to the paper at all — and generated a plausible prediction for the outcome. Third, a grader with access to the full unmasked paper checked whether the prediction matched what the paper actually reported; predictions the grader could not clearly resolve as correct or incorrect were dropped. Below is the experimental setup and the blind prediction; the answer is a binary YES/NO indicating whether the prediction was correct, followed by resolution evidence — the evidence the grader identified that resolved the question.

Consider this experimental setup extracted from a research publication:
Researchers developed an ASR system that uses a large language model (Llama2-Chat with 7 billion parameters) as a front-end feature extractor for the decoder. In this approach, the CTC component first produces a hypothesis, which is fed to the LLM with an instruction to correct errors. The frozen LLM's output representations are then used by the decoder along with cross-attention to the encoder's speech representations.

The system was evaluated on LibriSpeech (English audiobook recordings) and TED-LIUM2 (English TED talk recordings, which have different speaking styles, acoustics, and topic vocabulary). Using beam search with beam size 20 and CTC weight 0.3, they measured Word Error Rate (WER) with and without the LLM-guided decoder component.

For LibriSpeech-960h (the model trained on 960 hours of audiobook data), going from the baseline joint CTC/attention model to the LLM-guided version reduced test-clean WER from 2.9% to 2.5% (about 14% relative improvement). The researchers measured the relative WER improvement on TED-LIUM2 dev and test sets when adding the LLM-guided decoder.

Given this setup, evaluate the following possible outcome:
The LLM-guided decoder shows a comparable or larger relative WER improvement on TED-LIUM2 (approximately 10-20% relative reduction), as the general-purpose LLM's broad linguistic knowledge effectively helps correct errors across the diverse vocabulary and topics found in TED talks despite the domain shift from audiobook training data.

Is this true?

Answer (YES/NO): NO